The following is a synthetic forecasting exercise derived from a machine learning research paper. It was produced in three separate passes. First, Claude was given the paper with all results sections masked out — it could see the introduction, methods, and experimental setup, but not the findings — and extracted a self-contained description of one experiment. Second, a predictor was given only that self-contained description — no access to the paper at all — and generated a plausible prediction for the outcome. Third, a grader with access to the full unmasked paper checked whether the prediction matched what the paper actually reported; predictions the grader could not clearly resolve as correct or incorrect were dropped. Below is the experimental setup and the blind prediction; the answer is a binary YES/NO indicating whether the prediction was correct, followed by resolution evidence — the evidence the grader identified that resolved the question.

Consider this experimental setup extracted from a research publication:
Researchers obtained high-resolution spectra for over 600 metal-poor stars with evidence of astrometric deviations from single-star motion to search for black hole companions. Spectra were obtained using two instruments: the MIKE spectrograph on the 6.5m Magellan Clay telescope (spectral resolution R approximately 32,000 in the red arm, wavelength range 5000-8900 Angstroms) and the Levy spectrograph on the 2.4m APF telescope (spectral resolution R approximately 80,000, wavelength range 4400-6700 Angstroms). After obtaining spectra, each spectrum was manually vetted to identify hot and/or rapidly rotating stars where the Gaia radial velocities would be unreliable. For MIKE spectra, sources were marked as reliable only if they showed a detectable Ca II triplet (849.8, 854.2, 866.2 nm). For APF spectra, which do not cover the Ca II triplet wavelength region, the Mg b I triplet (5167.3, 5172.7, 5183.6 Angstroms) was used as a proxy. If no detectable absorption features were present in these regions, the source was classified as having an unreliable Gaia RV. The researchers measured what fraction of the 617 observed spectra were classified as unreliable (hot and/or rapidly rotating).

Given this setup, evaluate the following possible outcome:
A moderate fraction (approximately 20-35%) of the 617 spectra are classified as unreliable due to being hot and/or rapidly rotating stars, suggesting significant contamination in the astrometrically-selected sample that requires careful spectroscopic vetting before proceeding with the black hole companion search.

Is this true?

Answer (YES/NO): YES